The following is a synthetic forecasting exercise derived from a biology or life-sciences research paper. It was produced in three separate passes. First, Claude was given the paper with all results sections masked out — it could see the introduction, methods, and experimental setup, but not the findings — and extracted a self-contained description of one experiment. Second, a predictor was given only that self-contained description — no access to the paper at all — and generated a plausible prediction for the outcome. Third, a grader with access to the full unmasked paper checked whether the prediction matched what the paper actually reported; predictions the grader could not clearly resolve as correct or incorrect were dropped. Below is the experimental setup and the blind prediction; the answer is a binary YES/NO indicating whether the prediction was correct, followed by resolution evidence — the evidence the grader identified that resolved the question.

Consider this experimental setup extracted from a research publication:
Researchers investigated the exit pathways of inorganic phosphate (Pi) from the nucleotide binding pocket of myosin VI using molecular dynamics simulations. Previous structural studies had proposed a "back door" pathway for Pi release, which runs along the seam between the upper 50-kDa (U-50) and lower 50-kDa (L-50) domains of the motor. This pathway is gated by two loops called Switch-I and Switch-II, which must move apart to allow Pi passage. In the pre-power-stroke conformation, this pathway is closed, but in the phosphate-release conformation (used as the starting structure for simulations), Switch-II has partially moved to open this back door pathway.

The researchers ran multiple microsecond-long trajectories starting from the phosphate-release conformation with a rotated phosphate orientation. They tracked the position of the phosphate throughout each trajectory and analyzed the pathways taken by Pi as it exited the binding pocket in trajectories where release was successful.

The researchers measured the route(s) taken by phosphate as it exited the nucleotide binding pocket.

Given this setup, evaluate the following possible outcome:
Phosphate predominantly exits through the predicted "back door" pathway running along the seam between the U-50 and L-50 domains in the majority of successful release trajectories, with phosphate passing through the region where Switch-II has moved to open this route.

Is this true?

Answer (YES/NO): NO